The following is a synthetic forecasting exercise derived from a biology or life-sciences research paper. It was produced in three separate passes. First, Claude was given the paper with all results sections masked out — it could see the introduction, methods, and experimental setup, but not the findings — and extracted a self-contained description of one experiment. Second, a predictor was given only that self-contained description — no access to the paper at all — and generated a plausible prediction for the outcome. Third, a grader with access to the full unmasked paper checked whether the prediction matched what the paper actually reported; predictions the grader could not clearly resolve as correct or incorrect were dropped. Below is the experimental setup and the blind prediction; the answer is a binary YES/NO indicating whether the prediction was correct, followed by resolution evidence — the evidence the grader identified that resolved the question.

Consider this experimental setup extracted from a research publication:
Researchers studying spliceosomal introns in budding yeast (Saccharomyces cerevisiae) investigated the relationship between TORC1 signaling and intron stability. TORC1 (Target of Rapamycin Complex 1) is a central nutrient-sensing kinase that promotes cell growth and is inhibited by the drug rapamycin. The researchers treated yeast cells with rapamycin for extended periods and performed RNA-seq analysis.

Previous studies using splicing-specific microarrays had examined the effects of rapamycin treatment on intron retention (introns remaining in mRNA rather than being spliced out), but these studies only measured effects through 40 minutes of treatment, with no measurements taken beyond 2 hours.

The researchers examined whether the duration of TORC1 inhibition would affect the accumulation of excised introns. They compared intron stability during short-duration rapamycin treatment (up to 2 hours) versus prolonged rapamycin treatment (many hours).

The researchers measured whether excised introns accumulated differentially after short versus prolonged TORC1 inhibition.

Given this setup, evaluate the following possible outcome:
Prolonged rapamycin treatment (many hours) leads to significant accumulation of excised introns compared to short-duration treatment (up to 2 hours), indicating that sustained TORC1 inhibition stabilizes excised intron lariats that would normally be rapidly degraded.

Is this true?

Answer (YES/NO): NO